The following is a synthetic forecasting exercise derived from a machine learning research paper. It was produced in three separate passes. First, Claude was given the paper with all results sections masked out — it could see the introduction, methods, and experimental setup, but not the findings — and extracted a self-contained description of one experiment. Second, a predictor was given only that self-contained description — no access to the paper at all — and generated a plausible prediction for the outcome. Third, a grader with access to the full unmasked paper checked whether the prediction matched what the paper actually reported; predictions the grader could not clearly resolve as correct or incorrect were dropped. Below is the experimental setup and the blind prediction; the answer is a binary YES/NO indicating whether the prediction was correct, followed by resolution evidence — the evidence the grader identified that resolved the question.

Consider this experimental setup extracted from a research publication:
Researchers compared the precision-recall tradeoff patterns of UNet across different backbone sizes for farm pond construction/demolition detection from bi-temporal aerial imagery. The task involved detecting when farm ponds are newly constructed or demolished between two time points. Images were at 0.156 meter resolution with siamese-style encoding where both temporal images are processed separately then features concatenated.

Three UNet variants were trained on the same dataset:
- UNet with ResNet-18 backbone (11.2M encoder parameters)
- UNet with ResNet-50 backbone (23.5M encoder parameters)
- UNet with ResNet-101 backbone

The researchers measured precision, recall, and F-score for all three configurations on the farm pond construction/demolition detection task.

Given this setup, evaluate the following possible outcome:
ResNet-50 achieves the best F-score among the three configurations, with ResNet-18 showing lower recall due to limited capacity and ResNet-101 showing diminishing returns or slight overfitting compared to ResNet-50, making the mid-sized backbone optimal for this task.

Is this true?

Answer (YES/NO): NO